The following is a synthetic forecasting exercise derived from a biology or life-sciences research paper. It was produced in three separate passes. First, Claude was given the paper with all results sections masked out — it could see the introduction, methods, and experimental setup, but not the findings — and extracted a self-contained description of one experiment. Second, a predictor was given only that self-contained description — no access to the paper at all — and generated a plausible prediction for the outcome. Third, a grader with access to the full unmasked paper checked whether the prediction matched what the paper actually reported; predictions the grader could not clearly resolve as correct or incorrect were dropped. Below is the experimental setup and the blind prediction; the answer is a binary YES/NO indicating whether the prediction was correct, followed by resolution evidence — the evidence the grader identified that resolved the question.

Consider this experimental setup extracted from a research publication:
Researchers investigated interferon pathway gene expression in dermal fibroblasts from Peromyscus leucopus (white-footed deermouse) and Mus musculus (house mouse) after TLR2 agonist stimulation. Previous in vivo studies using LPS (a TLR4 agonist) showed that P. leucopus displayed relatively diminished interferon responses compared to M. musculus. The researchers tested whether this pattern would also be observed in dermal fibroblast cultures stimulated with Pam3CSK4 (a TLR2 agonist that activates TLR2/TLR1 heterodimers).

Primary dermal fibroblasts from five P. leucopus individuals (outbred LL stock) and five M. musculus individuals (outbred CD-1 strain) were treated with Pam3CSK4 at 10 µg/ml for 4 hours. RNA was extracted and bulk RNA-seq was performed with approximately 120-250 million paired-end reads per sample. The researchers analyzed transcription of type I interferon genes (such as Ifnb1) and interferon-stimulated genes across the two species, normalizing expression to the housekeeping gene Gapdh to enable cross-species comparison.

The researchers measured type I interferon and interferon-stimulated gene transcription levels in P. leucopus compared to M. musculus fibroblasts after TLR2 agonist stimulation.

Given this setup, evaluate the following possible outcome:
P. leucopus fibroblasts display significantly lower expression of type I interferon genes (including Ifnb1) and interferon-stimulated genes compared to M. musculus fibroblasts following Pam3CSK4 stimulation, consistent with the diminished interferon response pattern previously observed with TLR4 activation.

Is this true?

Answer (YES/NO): NO